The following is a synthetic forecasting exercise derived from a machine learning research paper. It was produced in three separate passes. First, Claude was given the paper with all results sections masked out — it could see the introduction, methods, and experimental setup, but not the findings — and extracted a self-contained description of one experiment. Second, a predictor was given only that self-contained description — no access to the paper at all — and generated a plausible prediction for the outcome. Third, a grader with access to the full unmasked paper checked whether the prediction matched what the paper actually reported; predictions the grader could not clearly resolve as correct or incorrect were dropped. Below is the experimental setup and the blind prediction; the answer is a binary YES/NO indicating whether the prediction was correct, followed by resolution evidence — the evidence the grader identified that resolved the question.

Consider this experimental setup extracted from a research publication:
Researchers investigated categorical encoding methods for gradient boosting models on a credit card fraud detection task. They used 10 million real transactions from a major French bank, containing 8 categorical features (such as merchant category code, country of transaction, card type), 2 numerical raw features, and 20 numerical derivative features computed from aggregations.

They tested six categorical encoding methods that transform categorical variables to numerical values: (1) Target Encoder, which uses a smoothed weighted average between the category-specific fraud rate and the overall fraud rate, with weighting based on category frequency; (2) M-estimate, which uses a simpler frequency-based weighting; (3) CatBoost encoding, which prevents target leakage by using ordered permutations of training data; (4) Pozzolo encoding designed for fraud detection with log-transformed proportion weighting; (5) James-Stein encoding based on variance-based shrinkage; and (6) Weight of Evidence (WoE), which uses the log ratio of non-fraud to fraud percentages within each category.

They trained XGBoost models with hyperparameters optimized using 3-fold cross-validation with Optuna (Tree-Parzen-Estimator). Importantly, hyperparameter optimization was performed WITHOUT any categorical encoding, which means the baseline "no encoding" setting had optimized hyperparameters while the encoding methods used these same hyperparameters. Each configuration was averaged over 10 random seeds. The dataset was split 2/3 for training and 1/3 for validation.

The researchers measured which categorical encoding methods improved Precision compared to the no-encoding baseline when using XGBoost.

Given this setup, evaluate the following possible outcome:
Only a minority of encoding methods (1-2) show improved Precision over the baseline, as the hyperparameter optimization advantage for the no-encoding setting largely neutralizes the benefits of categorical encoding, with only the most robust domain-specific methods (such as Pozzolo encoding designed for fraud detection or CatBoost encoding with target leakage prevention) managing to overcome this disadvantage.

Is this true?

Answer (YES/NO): NO